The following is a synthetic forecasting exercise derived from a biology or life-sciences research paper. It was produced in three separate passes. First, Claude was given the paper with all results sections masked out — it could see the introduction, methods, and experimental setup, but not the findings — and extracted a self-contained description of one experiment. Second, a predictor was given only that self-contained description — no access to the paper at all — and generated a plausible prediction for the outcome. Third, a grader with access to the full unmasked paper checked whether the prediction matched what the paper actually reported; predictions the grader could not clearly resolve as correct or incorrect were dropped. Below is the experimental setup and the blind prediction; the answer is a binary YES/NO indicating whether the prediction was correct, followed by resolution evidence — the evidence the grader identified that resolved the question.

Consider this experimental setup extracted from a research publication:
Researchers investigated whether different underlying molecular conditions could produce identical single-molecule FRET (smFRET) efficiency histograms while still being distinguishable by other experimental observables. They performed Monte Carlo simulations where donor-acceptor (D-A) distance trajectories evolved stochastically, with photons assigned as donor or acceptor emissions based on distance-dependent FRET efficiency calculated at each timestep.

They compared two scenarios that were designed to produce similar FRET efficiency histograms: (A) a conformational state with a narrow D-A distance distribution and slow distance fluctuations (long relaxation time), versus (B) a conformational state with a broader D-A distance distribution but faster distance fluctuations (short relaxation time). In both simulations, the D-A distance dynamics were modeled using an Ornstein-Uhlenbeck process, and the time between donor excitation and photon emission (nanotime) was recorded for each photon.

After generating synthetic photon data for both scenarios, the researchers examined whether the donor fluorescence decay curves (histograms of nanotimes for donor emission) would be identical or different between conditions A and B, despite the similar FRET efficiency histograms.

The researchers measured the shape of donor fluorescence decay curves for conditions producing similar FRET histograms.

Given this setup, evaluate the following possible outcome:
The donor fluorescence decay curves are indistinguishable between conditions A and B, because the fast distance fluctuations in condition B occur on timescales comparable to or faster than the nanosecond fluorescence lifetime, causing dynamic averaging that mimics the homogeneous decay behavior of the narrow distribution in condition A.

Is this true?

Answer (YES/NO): NO